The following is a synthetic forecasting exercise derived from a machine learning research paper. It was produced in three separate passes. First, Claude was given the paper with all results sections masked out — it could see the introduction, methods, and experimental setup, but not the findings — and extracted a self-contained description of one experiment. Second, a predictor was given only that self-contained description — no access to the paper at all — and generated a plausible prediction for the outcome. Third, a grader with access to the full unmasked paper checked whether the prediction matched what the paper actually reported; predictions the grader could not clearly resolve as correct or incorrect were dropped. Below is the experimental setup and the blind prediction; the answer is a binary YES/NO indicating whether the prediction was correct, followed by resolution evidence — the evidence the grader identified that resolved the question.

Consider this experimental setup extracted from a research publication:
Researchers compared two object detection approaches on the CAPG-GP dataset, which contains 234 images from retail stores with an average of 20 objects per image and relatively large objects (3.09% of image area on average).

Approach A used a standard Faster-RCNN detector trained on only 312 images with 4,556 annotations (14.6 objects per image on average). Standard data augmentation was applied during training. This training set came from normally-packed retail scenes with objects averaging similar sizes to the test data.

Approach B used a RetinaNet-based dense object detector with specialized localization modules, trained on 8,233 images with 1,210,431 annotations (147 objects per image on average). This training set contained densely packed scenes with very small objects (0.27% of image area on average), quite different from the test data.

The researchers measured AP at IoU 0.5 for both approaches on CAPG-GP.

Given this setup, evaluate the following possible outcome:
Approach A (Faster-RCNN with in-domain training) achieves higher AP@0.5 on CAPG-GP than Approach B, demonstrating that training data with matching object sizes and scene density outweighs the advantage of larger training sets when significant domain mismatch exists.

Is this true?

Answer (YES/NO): YES